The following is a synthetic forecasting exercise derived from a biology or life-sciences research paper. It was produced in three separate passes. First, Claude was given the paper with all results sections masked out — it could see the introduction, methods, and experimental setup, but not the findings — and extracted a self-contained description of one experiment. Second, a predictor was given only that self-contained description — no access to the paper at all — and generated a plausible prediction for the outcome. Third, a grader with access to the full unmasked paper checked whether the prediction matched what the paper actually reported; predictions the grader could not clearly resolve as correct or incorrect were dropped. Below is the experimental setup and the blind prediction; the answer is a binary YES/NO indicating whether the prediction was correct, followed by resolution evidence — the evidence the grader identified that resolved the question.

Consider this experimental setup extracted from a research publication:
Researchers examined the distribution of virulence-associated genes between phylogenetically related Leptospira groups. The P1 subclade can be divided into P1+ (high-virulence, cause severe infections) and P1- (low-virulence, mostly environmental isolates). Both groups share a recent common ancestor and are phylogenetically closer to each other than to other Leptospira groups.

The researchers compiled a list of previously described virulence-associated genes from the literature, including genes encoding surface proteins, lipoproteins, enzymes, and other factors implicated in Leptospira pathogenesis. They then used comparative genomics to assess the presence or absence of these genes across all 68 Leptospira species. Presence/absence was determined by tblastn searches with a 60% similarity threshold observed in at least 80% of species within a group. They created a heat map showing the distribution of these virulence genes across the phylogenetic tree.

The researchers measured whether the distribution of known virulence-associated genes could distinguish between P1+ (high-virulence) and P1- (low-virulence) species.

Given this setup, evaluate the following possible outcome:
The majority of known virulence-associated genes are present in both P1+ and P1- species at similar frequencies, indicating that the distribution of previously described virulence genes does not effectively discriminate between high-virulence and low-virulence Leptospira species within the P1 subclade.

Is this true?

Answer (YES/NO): YES